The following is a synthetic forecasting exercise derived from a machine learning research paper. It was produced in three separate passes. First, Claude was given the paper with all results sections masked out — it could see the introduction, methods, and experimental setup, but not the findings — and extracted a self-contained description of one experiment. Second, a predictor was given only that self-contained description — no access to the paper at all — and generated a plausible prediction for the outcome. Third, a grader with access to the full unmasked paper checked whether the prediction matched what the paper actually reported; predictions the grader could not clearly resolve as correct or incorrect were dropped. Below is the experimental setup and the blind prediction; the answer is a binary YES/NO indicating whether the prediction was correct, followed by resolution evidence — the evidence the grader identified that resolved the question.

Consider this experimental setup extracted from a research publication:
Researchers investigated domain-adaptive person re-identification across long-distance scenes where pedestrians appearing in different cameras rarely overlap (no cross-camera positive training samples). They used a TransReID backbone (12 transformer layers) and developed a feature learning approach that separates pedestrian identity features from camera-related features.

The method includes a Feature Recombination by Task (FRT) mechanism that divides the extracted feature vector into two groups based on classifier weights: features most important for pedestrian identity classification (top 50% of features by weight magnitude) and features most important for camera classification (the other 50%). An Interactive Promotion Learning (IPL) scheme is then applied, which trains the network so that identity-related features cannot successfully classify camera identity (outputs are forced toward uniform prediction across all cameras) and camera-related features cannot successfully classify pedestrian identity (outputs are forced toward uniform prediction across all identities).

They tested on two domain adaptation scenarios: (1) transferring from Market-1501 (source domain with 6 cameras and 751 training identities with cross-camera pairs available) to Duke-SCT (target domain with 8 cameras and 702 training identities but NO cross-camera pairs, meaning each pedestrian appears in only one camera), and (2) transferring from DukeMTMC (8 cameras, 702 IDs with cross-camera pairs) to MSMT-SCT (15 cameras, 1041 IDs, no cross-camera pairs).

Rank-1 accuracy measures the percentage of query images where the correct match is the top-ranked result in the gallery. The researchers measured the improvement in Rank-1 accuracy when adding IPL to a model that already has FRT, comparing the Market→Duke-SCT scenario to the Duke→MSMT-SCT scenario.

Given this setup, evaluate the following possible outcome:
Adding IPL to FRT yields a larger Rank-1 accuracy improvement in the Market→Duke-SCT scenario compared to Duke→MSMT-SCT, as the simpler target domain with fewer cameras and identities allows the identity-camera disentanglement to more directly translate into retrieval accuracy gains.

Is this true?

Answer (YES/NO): YES